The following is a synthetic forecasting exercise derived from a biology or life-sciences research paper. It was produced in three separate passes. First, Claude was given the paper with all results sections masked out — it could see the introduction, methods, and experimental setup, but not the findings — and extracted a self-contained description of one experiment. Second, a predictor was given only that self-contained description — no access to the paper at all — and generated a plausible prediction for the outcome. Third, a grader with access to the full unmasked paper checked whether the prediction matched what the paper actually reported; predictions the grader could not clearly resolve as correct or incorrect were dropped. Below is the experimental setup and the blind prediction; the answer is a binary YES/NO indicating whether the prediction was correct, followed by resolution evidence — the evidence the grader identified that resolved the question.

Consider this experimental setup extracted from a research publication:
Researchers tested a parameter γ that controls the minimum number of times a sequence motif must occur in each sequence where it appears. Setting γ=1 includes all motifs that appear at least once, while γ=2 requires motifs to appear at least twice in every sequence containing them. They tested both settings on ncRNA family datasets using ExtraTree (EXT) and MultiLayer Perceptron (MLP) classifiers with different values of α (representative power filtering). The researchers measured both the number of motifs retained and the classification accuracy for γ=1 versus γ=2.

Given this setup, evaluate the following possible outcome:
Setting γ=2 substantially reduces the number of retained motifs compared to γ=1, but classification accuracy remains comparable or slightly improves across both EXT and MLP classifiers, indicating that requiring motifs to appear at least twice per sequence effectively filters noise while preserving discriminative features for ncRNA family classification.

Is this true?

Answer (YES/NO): NO